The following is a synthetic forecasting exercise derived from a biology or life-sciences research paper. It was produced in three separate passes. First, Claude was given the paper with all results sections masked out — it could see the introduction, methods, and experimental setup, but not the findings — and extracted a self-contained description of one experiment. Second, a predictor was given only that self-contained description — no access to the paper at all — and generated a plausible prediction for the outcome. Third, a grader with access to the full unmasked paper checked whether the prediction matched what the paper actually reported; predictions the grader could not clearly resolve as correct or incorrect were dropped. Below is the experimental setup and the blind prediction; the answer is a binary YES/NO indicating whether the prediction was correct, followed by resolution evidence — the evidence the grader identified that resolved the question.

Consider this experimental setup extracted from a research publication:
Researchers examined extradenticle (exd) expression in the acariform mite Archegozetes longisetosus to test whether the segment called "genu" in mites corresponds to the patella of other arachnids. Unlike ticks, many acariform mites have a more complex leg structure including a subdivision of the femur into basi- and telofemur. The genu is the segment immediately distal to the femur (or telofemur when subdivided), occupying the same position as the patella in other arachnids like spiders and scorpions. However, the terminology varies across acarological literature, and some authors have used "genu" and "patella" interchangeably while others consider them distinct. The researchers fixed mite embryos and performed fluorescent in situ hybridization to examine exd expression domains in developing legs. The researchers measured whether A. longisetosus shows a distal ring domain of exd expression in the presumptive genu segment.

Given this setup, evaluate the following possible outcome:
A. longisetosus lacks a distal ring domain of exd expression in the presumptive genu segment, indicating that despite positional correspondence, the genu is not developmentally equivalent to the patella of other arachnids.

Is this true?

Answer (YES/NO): NO